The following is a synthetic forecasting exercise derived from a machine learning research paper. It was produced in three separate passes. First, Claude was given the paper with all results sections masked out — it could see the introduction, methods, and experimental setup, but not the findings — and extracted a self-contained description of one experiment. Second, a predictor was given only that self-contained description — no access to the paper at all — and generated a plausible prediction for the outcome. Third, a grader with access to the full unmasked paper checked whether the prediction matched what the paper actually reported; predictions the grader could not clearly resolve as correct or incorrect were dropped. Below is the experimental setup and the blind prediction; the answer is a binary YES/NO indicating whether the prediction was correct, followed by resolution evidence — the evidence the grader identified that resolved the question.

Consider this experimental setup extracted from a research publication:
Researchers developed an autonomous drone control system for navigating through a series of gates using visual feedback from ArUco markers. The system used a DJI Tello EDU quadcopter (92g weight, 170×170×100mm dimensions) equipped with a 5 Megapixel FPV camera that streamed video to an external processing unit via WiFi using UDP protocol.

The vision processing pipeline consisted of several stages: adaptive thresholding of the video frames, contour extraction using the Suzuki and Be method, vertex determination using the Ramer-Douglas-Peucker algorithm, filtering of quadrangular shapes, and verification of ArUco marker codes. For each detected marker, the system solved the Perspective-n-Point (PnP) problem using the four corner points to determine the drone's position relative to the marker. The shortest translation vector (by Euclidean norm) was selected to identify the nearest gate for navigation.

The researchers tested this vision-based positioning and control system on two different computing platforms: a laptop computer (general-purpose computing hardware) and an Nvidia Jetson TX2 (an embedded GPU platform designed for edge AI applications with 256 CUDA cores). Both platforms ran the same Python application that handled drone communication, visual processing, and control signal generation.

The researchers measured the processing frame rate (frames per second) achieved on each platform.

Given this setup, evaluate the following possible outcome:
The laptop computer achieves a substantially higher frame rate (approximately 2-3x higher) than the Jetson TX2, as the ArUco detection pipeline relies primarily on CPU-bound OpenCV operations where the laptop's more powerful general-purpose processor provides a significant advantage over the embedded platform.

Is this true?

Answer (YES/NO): NO